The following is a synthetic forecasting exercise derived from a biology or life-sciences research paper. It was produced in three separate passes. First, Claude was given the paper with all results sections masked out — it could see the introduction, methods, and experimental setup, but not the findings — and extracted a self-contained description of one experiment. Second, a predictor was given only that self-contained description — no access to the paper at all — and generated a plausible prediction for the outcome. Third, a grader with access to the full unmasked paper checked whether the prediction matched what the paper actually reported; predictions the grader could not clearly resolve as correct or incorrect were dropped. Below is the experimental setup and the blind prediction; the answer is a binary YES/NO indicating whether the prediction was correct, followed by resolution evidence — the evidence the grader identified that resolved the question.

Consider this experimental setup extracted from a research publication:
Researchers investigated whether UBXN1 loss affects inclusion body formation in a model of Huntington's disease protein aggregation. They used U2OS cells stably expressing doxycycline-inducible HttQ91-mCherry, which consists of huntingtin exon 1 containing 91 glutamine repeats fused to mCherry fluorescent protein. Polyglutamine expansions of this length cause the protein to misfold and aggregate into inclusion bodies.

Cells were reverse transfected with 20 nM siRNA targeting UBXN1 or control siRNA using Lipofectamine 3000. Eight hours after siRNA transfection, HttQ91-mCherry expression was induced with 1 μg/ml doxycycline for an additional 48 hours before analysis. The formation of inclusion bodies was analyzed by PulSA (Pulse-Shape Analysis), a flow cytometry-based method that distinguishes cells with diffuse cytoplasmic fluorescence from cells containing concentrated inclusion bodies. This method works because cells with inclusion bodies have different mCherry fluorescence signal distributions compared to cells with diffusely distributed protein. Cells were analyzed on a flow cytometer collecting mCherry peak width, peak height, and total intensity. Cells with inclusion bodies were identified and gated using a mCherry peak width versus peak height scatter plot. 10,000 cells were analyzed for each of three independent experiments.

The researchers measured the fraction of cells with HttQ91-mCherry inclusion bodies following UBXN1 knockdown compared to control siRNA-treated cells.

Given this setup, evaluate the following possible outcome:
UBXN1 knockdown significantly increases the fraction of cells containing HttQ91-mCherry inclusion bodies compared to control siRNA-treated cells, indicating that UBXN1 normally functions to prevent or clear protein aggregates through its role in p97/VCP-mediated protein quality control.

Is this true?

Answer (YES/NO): YES